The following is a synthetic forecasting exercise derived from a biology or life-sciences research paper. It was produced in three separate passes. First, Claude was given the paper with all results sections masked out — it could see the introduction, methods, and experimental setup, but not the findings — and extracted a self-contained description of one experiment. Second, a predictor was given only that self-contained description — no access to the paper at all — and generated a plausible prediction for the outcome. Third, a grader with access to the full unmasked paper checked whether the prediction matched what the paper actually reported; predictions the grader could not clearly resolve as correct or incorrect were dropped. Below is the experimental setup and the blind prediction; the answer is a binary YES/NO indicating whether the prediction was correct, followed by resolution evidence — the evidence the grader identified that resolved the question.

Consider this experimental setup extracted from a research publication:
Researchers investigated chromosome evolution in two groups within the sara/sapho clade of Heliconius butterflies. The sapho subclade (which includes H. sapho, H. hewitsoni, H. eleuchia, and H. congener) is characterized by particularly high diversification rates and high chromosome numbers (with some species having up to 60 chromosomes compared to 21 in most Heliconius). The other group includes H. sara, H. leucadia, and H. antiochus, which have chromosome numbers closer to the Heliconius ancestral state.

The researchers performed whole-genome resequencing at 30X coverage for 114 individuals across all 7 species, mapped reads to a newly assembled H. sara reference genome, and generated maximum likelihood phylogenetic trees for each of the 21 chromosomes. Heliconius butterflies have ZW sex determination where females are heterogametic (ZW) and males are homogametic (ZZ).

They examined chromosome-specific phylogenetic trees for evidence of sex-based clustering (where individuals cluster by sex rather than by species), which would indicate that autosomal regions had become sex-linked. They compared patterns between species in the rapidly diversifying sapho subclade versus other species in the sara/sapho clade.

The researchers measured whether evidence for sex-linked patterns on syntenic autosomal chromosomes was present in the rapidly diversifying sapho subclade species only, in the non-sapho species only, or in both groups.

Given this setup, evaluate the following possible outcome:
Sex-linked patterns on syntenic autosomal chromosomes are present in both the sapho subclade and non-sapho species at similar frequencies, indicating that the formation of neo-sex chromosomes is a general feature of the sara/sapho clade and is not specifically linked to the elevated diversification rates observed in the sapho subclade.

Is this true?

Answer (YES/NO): NO